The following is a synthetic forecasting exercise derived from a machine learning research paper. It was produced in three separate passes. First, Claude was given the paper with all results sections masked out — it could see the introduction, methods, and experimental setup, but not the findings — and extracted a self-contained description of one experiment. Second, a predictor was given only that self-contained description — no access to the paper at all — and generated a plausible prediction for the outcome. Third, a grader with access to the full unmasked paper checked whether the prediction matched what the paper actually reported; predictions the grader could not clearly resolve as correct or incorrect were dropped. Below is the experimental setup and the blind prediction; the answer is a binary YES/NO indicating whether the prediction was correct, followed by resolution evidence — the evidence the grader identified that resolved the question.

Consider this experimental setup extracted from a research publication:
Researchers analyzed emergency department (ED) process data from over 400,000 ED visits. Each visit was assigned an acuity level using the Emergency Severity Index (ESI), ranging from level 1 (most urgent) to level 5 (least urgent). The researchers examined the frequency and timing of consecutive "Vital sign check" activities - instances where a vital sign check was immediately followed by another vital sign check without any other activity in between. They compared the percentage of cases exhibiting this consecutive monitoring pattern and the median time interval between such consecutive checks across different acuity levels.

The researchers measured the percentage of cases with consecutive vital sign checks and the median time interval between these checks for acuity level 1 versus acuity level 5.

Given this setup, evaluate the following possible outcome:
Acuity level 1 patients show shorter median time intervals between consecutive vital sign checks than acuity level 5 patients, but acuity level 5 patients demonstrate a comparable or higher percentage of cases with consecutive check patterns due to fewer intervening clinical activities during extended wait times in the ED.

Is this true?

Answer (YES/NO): NO